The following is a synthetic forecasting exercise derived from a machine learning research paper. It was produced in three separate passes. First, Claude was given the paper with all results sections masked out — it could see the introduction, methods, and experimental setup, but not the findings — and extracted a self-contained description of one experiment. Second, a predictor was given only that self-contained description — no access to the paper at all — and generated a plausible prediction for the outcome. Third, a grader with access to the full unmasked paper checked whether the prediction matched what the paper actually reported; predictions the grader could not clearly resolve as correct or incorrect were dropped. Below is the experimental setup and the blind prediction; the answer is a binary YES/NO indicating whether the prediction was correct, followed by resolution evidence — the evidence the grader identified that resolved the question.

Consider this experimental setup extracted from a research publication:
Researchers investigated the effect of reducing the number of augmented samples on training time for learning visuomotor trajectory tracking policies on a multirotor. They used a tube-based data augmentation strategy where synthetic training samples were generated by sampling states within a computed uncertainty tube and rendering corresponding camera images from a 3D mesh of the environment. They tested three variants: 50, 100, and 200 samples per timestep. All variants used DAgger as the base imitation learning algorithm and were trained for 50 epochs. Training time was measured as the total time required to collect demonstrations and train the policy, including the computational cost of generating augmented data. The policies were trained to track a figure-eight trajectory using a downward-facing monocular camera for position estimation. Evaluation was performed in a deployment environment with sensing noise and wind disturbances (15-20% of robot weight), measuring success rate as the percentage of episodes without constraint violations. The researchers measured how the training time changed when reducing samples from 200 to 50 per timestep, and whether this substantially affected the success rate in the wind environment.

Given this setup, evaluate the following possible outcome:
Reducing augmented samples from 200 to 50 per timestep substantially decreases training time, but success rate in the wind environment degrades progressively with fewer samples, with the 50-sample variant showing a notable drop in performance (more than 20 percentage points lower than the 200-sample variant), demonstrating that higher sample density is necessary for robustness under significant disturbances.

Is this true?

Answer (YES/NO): NO